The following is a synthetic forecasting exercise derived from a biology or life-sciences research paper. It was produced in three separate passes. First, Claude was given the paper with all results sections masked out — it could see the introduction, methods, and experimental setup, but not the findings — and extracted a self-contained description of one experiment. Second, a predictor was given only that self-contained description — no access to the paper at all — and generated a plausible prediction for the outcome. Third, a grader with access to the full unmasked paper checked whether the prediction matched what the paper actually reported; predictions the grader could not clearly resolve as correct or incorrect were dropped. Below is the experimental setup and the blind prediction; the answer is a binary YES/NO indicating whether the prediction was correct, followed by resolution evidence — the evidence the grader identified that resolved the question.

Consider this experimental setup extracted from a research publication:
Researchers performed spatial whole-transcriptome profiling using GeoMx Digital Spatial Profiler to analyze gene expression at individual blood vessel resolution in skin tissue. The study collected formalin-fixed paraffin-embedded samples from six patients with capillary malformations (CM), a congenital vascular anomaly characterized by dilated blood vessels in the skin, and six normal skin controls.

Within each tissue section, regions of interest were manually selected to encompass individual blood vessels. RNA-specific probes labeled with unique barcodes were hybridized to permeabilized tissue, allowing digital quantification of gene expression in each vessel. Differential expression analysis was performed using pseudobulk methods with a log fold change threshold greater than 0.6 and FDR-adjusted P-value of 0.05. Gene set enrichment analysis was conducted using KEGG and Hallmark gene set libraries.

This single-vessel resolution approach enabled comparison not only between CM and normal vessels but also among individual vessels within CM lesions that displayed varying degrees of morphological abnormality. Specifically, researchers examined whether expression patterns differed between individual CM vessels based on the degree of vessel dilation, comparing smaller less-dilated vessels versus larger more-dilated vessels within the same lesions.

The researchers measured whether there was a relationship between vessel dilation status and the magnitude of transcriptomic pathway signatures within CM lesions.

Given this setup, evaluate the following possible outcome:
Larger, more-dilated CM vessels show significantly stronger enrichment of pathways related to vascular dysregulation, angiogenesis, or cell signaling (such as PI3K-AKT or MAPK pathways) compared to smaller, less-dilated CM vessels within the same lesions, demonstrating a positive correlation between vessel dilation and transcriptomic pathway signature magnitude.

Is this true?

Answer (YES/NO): NO